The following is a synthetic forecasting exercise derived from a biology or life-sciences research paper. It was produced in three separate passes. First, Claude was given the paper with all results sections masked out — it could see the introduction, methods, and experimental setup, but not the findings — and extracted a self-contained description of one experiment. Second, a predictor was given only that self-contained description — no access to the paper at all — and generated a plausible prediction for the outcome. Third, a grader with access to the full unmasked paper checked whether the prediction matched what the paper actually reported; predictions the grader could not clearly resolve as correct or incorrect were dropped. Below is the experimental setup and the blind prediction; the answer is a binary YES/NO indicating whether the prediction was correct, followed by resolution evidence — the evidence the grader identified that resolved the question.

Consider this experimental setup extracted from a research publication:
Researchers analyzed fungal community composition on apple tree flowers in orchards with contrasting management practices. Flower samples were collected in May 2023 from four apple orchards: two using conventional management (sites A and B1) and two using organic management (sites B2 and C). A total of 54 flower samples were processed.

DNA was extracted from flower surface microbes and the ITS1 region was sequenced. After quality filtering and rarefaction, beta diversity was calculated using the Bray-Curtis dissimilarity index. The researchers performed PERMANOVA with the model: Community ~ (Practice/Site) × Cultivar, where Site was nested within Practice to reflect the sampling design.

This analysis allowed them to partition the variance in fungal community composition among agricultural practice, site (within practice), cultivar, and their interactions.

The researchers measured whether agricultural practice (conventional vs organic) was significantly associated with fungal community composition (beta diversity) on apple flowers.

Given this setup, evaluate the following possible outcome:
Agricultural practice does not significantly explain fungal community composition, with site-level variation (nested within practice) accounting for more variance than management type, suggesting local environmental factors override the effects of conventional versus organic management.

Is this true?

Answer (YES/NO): NO